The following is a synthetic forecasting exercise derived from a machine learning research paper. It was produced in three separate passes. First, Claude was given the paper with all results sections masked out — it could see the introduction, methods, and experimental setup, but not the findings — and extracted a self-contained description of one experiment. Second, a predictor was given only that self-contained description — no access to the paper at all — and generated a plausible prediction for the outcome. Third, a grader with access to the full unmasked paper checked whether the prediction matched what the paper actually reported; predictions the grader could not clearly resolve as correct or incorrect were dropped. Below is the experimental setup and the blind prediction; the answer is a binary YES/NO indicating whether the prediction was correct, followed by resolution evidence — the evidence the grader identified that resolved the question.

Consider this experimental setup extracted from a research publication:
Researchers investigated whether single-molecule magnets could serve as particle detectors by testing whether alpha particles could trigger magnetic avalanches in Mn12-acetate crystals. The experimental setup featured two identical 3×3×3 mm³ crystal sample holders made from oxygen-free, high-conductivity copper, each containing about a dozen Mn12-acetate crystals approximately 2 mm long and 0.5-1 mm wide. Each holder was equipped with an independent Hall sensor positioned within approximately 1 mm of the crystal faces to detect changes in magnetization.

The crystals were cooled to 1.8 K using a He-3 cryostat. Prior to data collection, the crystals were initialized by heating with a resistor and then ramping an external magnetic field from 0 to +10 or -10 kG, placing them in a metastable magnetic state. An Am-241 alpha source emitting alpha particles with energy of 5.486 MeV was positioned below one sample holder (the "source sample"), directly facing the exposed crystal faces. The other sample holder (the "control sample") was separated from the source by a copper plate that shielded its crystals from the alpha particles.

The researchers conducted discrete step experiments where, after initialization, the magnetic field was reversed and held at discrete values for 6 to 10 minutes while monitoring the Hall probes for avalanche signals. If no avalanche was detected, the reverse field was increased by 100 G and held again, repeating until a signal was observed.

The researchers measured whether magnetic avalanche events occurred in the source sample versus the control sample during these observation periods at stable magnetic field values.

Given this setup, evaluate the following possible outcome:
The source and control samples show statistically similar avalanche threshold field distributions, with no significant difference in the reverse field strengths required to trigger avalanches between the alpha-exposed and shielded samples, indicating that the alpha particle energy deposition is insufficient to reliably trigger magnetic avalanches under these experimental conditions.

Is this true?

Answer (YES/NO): NO